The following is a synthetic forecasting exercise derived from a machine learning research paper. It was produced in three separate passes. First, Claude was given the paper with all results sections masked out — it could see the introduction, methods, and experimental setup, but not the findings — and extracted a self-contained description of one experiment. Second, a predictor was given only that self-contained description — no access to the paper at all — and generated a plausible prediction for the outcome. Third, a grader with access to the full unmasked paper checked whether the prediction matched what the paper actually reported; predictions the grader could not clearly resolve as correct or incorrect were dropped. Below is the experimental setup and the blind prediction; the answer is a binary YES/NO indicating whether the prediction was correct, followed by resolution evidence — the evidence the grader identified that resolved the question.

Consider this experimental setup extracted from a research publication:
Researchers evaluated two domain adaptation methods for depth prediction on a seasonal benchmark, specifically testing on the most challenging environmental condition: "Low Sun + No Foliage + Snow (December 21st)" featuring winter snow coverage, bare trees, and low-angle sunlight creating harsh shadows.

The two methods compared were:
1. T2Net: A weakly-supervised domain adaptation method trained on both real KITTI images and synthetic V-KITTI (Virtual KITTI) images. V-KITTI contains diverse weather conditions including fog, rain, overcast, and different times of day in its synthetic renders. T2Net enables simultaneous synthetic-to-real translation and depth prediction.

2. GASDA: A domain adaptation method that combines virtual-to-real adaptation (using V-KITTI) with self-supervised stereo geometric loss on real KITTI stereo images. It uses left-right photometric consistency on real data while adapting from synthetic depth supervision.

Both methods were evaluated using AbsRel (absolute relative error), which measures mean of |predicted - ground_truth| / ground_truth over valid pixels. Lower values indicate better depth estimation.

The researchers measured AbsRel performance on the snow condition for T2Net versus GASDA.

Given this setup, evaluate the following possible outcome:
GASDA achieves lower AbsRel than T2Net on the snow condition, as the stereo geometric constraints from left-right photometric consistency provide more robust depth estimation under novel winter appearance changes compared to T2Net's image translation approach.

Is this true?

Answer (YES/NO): YES